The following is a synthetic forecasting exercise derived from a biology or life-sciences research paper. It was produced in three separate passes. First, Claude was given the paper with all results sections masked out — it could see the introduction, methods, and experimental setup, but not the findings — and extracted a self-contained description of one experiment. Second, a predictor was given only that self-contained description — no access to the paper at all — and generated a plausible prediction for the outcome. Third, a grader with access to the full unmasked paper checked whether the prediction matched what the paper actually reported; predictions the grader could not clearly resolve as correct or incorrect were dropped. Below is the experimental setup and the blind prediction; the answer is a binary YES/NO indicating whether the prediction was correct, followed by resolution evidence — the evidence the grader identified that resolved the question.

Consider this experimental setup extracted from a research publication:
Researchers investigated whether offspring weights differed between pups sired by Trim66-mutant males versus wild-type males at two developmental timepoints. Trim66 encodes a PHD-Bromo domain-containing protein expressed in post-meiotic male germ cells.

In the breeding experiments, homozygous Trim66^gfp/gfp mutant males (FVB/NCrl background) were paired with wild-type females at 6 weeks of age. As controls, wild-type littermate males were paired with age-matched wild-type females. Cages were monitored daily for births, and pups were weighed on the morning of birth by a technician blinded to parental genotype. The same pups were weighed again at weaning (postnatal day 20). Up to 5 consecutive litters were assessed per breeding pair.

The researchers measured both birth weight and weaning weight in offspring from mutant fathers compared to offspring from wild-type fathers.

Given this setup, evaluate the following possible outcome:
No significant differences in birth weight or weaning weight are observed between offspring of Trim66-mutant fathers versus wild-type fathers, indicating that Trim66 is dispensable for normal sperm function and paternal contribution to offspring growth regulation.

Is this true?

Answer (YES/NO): NO